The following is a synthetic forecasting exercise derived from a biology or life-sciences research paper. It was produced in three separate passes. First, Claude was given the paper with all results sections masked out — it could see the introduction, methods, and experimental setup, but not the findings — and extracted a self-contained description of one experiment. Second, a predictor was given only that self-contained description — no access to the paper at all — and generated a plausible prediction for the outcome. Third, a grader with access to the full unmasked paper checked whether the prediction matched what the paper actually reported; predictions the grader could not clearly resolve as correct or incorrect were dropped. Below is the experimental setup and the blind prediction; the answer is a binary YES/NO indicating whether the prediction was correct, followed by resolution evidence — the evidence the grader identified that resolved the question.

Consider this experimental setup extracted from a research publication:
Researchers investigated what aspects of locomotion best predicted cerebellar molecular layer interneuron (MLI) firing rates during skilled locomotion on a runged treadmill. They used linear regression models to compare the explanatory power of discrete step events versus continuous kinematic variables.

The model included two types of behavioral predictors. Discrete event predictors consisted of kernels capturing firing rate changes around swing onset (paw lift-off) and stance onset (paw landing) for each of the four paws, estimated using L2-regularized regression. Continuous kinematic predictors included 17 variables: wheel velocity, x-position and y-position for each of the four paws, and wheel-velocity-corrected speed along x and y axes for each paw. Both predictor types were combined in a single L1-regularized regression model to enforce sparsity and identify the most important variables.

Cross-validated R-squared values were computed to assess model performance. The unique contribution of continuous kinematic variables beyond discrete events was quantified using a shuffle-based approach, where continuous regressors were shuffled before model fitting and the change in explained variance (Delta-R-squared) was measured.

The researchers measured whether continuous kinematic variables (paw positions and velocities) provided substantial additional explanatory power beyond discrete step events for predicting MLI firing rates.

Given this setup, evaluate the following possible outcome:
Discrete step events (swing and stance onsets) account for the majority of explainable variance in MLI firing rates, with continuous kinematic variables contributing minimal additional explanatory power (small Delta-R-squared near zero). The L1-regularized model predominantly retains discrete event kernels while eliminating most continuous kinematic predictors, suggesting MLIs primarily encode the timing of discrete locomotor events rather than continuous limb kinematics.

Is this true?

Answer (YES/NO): YES